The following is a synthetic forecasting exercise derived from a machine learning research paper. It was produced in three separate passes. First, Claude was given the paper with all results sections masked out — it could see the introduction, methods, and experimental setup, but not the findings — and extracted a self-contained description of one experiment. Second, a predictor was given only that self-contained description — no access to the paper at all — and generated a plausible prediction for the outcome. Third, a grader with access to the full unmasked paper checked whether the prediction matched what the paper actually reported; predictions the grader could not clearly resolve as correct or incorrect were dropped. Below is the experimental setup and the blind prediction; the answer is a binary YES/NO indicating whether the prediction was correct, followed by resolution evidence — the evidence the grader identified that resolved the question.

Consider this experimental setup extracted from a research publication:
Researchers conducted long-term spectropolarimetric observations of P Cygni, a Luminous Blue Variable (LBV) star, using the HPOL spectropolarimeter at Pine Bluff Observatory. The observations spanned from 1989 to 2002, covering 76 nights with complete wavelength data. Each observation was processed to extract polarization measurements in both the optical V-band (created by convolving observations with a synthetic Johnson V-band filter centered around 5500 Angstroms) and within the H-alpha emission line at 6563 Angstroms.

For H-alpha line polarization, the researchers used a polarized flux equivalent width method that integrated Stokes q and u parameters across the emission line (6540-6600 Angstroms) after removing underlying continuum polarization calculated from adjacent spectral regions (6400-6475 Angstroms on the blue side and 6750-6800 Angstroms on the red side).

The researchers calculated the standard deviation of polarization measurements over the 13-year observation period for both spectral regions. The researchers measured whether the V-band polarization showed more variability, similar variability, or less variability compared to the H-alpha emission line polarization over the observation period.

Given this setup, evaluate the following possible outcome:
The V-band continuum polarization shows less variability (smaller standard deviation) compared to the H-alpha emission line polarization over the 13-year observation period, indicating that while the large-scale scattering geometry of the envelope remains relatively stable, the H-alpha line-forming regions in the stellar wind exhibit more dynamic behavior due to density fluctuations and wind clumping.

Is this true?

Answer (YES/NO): NO